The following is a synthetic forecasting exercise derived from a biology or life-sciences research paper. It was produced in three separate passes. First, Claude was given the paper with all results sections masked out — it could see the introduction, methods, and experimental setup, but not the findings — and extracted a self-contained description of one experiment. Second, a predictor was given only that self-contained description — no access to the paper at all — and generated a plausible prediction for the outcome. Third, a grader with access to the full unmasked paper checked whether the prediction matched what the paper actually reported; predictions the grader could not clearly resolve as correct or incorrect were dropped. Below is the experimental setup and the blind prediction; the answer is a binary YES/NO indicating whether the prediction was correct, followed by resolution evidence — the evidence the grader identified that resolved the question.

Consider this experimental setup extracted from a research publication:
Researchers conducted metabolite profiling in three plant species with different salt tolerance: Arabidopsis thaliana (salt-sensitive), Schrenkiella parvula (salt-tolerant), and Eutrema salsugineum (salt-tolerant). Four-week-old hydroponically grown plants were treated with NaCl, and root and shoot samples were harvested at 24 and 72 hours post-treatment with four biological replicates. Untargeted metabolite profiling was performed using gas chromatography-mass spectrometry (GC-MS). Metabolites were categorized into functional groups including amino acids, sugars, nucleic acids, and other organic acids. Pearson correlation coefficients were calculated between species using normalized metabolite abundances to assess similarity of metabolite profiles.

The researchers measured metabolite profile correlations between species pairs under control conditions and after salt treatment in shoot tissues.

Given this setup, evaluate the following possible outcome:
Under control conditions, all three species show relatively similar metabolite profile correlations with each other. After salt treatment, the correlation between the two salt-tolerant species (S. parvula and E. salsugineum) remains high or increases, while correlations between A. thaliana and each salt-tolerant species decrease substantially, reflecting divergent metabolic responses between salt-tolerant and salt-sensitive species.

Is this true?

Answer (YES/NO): NO